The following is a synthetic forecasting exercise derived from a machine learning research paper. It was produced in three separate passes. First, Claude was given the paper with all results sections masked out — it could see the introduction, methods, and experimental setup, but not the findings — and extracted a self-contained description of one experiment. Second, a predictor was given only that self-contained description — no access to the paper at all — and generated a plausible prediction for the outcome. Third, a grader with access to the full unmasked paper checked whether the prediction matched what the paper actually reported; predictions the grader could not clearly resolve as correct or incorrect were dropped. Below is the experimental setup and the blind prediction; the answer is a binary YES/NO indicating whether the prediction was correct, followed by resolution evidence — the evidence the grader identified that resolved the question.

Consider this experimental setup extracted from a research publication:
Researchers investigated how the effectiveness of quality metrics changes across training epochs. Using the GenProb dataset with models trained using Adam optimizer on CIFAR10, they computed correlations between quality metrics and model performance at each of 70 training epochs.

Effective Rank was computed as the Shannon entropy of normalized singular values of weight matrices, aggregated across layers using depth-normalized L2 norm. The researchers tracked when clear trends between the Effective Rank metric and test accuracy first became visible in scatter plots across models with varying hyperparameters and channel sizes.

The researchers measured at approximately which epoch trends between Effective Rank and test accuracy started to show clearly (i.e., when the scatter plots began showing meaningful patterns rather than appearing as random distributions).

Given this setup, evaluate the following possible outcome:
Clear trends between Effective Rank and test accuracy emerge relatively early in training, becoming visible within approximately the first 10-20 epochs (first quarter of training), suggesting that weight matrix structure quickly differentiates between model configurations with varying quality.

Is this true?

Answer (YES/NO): YES